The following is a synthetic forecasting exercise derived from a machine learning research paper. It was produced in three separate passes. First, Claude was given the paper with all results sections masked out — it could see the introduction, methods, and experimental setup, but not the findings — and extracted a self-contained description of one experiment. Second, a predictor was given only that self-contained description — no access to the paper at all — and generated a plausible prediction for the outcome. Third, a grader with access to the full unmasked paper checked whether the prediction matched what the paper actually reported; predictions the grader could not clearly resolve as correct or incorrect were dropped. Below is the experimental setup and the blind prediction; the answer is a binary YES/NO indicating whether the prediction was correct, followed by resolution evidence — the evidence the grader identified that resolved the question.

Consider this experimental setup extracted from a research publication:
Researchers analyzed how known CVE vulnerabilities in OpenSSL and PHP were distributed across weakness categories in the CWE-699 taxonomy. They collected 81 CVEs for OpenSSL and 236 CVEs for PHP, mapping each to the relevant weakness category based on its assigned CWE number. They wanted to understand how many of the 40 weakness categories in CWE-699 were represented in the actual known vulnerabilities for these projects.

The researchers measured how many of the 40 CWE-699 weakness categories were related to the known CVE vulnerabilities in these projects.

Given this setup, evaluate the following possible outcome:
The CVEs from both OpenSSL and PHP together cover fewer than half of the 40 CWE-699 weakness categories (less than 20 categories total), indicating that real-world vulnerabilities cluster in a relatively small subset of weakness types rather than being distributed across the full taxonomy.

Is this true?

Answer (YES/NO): YES